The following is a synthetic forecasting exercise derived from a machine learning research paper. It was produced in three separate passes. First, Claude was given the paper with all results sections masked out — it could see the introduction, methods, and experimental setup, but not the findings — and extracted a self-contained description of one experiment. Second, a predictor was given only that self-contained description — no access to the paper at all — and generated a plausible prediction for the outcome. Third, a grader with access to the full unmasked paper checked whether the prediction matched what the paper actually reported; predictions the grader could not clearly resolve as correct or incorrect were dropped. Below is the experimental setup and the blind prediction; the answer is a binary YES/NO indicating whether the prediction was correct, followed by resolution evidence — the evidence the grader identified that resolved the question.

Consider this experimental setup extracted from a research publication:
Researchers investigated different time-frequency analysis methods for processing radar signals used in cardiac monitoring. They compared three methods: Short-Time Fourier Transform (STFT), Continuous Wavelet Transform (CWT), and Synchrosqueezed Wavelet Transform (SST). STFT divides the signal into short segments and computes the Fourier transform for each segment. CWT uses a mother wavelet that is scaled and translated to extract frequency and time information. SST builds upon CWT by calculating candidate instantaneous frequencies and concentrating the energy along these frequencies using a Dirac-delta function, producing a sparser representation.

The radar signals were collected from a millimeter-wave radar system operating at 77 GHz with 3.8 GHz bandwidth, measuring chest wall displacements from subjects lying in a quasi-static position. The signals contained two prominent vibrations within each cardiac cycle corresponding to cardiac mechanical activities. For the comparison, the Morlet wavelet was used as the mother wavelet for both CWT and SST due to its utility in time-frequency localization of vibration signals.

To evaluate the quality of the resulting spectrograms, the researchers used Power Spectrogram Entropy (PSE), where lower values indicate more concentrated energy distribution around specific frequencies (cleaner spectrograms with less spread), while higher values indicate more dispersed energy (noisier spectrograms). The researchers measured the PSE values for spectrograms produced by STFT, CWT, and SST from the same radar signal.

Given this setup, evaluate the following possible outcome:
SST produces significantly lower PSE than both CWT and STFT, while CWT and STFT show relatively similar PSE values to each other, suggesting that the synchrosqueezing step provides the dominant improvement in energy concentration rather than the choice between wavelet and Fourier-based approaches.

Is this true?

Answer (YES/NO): YES